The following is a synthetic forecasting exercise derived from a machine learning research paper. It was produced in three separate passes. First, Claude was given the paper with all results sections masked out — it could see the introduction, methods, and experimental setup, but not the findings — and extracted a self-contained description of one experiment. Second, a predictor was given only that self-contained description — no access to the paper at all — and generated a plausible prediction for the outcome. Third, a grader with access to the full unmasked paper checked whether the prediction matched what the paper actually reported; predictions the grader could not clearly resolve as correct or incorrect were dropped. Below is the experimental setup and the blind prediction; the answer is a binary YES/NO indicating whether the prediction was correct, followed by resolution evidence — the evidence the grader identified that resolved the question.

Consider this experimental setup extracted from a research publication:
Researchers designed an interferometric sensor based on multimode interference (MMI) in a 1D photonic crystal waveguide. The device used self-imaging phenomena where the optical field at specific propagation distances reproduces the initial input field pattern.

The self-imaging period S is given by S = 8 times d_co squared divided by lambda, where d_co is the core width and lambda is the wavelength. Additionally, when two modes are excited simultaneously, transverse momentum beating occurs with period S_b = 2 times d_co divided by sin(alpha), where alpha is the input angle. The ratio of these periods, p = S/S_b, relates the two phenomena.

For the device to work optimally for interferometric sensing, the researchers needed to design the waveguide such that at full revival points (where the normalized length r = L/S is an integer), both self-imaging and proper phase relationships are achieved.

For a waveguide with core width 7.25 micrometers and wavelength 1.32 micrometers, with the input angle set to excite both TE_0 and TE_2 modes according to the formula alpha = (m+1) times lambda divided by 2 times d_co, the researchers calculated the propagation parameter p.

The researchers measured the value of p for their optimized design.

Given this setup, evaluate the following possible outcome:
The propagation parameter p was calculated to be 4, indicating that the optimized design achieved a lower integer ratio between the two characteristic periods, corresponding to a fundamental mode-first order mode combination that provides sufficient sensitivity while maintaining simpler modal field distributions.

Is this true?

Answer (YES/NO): NO